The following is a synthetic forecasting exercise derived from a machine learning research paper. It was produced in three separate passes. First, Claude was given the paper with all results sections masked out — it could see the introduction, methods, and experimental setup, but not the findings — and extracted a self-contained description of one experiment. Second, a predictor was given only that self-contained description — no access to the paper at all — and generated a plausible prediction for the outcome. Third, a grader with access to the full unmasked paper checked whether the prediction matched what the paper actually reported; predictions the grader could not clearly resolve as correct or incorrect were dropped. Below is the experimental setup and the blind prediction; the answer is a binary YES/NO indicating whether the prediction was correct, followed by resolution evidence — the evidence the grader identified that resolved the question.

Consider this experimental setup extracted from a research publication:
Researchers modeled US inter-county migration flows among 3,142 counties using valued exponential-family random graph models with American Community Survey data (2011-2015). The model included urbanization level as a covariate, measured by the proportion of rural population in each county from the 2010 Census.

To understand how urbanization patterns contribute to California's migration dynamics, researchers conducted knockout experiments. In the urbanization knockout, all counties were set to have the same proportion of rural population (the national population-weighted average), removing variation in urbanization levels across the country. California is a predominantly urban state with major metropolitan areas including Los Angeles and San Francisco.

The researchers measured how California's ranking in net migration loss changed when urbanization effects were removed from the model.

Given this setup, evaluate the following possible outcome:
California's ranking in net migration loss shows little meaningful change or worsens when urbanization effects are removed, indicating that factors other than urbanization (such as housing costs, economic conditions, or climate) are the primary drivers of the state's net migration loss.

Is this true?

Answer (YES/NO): NO